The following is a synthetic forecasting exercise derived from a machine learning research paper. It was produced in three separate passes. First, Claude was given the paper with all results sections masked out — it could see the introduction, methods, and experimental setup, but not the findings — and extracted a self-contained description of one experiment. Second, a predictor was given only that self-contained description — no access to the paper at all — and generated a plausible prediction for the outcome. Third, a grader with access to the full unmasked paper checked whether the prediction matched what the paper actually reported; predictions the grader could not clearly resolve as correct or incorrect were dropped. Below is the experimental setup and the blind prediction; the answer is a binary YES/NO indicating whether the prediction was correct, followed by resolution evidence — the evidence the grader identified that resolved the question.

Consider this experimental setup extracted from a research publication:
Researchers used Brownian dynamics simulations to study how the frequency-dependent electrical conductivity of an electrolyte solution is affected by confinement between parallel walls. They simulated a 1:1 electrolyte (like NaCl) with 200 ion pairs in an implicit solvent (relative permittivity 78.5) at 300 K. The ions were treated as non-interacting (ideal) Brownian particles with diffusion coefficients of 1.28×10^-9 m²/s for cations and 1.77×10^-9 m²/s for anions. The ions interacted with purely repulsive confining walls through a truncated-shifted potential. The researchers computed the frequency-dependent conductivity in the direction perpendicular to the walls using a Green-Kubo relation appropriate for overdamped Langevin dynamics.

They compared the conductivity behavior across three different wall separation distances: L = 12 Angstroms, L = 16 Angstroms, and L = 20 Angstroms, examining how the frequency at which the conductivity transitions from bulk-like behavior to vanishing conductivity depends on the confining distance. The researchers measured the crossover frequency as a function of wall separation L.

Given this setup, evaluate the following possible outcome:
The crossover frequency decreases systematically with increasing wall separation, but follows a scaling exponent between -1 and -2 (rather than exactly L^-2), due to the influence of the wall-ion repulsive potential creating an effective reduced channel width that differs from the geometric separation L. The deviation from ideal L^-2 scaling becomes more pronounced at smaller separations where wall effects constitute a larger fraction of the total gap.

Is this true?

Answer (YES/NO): NO